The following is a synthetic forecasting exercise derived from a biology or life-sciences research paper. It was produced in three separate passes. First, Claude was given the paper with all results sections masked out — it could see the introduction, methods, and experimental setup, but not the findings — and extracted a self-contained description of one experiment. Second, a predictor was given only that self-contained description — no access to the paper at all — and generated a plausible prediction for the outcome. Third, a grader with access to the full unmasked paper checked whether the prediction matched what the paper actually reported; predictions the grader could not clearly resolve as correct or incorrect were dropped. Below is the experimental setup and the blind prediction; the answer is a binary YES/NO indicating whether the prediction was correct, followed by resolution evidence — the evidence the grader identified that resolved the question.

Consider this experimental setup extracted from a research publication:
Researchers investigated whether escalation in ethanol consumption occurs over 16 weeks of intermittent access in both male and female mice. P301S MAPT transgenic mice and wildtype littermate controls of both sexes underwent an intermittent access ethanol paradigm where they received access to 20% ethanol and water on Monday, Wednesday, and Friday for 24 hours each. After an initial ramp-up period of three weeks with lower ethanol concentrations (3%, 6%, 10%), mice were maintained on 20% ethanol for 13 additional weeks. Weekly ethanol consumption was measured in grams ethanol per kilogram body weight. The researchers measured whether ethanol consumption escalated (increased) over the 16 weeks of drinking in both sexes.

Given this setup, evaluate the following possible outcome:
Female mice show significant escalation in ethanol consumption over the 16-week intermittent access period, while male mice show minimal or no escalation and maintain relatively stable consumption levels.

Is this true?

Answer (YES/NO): NO